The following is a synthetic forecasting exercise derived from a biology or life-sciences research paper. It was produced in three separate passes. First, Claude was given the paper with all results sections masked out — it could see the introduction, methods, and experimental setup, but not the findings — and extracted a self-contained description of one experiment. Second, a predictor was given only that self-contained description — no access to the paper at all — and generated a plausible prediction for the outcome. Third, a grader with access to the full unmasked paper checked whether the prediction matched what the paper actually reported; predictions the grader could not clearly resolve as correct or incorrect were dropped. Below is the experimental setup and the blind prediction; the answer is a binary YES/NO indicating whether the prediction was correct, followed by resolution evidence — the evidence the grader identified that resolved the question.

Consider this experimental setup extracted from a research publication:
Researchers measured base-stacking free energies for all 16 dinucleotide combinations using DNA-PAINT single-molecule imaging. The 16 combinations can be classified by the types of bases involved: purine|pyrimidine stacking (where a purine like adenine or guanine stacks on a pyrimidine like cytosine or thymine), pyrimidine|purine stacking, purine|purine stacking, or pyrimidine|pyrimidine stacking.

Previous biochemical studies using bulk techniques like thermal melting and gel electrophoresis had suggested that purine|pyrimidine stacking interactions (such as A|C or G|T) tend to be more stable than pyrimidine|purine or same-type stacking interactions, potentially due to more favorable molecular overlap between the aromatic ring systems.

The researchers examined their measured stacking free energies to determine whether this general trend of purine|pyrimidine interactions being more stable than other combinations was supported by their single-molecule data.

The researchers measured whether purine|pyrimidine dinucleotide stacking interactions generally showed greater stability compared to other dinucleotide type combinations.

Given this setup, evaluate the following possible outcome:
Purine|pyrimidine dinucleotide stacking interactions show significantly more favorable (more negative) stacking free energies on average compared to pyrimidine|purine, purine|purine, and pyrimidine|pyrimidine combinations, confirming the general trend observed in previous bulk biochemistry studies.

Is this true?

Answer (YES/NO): YES